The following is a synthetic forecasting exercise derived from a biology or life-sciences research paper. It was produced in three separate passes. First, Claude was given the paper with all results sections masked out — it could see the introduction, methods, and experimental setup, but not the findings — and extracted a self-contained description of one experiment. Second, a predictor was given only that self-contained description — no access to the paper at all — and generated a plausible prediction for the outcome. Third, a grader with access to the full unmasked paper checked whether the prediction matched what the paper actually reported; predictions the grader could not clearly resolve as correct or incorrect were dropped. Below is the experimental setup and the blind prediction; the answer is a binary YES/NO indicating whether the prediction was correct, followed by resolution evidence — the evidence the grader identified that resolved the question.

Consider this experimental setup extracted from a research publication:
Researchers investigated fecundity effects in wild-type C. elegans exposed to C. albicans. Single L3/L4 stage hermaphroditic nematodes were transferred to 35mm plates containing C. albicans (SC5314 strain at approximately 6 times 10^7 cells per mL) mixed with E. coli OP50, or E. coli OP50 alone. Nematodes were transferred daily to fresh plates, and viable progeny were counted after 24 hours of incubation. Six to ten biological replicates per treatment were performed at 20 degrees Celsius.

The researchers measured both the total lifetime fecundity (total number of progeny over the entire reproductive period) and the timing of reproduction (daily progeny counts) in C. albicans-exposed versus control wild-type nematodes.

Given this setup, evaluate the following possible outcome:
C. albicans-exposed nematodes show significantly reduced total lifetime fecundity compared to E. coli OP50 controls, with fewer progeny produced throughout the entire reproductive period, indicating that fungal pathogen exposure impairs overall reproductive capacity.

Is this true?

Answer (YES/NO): NO